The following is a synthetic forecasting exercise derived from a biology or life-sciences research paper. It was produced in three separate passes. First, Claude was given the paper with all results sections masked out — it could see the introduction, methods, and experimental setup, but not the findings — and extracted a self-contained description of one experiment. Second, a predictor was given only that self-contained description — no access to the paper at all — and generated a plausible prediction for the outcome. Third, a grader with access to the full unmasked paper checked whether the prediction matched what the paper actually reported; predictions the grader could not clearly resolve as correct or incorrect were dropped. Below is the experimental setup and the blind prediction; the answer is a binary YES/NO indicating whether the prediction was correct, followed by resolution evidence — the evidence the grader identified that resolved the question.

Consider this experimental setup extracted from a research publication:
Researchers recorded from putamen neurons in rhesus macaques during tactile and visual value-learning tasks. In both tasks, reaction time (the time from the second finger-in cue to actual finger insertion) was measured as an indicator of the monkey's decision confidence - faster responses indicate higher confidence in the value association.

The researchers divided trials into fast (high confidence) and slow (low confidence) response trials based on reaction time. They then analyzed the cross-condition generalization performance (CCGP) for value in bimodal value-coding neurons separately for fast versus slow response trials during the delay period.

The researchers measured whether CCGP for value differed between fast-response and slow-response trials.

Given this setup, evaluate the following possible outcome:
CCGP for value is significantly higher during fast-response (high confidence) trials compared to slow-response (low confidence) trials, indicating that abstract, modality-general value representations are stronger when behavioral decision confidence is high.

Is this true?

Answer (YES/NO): YES